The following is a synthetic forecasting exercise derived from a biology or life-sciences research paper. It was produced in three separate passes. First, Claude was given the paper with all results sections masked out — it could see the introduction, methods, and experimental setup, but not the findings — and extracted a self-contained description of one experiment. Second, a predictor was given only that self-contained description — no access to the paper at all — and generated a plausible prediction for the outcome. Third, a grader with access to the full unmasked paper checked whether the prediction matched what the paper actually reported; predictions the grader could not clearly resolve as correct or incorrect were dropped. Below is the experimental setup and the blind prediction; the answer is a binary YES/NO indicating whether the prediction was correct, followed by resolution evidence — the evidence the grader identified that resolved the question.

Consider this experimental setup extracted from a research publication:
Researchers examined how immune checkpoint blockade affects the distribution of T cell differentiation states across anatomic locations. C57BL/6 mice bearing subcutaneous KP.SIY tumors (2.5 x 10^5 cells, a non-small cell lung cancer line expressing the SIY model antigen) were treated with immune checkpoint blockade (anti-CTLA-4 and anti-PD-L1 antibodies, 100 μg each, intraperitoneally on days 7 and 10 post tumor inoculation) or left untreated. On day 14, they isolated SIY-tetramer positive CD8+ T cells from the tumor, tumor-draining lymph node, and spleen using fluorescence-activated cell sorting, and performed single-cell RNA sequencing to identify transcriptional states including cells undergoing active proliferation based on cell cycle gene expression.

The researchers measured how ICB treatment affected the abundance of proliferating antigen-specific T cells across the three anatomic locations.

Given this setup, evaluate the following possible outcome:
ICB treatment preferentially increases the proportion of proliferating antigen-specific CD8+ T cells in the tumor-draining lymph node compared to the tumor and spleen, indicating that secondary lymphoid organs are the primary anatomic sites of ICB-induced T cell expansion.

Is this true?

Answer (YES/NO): NO